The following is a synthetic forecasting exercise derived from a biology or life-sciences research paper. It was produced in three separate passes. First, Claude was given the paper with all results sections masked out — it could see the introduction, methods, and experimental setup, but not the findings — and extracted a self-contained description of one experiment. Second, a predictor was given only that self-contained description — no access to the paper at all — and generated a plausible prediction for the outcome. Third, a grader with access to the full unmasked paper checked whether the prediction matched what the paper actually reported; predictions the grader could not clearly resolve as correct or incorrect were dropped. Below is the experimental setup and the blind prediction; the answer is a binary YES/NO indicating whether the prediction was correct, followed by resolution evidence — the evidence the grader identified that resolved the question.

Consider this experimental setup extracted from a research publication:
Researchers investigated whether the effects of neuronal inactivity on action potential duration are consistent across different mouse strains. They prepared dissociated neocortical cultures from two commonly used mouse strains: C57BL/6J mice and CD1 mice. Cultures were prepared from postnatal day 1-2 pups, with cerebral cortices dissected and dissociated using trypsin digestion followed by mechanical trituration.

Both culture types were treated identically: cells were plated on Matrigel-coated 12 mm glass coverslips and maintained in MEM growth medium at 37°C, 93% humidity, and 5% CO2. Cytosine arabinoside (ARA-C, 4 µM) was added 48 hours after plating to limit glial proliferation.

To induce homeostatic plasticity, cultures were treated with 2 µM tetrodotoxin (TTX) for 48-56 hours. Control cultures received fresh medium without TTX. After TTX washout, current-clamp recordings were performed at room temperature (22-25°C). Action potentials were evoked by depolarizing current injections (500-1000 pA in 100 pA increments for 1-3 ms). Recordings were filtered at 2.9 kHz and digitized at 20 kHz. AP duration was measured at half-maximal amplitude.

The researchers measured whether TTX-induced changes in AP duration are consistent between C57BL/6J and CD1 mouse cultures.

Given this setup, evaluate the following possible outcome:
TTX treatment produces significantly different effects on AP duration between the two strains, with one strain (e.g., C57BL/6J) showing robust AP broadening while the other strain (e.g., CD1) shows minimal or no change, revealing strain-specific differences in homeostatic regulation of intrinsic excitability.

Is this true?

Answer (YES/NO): NO